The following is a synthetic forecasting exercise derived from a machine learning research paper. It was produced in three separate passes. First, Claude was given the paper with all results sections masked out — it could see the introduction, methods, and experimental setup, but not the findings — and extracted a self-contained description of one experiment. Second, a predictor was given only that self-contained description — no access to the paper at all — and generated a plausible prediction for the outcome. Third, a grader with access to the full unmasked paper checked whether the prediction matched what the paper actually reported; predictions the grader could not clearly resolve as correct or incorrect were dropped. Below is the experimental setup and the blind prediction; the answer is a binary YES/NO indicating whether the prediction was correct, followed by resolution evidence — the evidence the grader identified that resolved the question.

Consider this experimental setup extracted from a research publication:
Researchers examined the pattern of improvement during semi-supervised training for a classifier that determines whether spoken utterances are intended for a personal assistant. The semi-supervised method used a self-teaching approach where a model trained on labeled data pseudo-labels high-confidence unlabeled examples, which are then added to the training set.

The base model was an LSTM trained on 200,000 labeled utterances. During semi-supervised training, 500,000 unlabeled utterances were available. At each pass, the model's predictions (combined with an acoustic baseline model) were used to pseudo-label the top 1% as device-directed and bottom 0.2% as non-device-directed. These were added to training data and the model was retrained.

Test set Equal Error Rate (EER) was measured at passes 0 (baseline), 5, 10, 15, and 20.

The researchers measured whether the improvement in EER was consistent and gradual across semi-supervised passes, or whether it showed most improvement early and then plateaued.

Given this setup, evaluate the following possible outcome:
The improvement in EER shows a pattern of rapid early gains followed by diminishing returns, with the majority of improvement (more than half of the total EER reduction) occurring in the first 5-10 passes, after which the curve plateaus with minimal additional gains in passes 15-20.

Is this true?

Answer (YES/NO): YES